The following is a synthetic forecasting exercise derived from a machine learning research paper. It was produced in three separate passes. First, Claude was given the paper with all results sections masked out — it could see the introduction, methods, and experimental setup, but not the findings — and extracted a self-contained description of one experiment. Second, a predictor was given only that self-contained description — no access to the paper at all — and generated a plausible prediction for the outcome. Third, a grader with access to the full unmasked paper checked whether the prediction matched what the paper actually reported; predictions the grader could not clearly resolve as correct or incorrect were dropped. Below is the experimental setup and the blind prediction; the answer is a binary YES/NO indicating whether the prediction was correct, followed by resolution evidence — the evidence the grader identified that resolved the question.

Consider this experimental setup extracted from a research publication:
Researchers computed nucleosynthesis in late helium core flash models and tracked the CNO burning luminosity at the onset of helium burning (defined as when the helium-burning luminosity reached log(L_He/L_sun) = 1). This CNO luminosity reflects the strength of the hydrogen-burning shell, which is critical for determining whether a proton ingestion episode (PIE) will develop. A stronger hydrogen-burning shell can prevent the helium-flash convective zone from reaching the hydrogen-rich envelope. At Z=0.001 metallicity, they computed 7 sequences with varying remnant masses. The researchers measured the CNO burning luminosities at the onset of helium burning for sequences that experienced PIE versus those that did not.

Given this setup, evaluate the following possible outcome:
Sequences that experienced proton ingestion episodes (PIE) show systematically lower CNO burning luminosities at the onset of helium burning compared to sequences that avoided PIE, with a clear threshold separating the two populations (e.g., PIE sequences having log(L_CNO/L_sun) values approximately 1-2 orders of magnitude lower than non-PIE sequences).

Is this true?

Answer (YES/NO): NO